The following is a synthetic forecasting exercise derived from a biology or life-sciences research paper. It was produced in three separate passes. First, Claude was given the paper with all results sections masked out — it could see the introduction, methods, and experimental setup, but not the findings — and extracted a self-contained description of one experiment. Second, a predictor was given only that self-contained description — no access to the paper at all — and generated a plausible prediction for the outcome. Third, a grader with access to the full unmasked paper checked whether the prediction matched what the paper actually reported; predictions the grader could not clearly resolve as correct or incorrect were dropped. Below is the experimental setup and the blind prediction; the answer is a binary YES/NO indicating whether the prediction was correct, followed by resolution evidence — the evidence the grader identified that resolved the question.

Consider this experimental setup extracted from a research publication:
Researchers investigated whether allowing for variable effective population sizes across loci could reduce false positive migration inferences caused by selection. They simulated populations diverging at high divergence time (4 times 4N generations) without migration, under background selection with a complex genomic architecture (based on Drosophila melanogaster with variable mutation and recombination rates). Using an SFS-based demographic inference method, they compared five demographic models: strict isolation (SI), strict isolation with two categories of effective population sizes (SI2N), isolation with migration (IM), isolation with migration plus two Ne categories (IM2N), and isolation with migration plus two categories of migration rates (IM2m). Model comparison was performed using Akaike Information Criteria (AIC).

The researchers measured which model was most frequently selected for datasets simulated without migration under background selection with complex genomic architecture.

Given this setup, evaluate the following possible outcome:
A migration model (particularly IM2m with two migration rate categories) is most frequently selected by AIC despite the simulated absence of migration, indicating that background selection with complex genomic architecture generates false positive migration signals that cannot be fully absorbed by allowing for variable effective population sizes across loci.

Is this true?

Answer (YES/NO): YES